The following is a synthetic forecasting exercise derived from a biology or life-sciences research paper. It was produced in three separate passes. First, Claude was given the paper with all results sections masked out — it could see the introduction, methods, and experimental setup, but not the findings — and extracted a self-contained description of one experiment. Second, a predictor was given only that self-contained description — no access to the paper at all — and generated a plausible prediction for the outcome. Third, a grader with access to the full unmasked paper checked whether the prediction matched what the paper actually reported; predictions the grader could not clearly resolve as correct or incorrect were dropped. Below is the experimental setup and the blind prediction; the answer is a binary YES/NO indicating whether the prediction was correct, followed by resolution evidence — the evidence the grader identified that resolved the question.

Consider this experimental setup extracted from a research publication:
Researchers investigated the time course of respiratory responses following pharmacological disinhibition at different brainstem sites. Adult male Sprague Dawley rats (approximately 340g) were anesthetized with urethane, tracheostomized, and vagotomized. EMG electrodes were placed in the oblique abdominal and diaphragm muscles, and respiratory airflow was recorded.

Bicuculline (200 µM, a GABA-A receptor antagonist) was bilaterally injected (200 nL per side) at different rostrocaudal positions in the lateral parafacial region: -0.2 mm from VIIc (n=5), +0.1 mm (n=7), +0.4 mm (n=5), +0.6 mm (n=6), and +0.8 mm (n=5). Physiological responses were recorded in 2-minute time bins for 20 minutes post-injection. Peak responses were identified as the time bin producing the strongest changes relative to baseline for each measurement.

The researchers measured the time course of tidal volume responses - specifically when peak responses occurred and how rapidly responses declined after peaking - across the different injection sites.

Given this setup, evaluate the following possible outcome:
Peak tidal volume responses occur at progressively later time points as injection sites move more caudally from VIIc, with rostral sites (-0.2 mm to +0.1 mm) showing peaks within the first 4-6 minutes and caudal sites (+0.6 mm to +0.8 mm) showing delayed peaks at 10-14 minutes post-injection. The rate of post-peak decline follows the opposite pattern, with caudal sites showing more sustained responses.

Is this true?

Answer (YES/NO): NO